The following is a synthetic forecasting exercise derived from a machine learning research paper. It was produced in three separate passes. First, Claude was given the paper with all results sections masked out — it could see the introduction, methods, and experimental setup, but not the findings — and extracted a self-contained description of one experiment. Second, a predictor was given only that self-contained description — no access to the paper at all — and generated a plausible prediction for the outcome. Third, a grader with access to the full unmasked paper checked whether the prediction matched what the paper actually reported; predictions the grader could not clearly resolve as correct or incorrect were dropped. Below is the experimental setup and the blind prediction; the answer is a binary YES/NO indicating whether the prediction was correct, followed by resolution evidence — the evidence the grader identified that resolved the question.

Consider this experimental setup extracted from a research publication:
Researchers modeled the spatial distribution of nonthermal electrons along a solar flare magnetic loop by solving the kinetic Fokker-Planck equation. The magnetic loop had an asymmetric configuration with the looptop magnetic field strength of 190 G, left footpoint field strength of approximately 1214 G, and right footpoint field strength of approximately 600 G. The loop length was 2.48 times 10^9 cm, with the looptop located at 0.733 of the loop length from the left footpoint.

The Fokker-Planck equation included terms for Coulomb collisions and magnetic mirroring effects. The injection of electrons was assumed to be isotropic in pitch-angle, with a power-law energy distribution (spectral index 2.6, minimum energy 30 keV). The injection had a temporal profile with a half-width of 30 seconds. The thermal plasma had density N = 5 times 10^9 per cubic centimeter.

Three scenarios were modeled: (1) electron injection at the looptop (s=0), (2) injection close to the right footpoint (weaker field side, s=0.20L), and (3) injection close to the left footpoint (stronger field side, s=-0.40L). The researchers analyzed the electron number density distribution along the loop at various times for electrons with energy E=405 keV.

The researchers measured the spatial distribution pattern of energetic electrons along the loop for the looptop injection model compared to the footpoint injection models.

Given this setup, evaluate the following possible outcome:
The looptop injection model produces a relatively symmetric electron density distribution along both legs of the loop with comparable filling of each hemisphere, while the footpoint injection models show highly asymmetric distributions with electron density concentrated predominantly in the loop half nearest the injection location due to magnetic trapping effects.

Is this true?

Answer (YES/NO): NO